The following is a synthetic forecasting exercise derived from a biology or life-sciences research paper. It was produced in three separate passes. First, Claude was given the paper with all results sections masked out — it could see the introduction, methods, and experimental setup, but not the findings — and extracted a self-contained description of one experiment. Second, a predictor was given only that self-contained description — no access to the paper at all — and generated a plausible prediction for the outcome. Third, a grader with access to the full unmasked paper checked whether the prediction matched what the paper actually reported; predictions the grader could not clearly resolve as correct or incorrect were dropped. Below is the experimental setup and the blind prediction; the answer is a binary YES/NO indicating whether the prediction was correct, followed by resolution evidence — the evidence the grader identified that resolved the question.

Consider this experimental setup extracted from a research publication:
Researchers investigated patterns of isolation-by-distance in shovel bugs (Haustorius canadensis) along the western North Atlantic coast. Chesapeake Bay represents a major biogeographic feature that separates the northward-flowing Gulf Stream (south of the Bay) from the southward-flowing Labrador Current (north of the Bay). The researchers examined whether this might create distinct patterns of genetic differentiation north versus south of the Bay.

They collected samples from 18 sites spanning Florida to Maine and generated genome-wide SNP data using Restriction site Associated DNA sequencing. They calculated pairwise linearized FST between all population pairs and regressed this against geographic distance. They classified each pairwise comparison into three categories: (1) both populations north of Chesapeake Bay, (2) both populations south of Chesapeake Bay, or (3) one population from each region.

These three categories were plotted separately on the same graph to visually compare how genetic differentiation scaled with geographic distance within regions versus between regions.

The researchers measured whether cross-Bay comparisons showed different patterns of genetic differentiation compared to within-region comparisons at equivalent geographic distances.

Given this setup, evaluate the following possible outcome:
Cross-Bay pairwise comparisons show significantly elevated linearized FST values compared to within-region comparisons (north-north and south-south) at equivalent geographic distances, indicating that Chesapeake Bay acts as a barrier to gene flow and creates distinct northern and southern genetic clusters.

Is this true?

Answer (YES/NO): NO